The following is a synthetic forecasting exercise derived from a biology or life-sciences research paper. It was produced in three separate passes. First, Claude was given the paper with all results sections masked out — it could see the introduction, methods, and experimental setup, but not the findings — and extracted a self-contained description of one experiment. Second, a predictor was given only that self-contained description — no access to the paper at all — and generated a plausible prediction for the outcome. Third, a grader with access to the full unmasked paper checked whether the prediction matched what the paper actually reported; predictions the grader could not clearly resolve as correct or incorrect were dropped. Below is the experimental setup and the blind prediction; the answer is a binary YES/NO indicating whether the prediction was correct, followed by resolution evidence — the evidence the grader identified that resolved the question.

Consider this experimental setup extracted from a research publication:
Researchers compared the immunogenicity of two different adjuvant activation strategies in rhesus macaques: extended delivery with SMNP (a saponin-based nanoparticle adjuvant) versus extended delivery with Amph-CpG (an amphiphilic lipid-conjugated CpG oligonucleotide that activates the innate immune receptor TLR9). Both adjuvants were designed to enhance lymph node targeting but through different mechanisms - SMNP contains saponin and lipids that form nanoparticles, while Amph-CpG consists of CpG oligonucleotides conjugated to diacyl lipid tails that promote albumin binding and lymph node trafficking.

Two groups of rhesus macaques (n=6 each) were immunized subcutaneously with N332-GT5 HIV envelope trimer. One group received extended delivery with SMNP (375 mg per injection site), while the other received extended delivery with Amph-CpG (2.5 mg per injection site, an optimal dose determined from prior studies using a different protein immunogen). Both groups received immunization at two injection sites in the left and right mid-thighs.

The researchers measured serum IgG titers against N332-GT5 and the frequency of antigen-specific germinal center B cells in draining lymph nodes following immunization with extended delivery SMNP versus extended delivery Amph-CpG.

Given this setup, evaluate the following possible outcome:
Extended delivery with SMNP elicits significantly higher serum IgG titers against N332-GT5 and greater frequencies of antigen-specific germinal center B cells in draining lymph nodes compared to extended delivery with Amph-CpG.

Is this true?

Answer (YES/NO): YES